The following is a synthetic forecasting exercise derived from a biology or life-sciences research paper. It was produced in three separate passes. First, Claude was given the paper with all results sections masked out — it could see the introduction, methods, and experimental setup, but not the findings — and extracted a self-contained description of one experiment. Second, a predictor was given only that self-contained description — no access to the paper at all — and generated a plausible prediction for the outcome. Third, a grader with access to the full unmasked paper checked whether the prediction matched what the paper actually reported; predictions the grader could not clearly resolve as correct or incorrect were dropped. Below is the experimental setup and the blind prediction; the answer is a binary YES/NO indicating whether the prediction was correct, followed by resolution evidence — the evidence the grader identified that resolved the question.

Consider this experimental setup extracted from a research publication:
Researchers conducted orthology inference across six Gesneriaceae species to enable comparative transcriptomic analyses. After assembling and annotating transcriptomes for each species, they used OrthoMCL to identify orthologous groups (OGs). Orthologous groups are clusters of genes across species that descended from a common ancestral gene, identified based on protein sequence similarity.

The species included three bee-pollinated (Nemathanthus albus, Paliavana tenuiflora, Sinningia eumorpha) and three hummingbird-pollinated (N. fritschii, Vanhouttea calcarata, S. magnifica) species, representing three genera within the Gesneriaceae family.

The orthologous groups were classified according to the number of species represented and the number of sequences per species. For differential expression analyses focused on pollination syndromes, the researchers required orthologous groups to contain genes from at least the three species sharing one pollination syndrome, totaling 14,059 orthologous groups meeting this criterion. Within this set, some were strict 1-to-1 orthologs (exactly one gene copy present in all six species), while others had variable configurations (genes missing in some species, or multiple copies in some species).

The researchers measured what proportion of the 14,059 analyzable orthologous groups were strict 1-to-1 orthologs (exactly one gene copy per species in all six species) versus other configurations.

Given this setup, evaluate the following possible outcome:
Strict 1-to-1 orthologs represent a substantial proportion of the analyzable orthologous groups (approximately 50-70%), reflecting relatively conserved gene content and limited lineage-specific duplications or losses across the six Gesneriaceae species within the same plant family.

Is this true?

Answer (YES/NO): YES